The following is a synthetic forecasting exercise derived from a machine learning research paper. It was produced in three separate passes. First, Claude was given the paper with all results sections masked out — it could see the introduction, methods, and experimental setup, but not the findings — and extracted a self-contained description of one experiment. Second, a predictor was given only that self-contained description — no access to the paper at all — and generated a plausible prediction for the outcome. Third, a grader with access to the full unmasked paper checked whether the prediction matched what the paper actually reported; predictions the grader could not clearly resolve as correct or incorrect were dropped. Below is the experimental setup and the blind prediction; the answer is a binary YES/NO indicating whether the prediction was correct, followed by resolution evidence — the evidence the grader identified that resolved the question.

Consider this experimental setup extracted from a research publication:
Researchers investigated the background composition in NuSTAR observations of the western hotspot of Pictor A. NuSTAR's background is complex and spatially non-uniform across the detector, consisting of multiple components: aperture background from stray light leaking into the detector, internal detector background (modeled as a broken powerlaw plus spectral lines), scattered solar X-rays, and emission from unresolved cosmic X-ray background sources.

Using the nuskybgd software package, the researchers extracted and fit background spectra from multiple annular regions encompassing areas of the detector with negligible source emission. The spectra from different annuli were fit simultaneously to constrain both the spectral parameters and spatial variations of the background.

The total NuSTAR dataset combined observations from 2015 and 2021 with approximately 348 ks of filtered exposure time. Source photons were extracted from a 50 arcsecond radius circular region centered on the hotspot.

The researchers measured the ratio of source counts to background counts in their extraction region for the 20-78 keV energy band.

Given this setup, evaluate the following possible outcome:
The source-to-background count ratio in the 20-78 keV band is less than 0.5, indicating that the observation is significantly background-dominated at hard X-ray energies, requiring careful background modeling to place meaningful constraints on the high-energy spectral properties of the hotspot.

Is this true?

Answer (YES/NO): YES